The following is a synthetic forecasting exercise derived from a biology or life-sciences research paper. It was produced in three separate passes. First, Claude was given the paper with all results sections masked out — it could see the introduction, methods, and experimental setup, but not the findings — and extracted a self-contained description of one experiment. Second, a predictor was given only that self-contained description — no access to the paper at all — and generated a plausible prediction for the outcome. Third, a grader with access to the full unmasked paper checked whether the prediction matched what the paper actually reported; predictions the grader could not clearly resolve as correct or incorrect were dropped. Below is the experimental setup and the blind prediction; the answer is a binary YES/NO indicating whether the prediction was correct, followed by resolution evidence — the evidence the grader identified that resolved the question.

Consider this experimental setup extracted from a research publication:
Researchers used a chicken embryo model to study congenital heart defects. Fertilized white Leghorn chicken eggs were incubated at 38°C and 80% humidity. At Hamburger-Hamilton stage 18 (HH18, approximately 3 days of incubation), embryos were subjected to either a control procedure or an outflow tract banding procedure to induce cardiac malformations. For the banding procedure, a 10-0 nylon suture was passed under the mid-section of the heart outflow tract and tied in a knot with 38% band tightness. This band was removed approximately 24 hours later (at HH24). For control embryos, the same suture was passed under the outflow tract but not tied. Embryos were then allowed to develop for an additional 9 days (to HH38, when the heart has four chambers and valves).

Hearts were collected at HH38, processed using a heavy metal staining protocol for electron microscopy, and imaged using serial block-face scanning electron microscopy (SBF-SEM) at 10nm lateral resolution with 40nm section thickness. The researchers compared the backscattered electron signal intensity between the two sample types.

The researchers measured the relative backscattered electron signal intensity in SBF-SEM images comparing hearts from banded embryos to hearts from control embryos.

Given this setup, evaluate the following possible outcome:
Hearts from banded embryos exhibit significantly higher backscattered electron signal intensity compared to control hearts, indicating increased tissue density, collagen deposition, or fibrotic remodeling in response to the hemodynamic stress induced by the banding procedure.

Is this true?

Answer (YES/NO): NO